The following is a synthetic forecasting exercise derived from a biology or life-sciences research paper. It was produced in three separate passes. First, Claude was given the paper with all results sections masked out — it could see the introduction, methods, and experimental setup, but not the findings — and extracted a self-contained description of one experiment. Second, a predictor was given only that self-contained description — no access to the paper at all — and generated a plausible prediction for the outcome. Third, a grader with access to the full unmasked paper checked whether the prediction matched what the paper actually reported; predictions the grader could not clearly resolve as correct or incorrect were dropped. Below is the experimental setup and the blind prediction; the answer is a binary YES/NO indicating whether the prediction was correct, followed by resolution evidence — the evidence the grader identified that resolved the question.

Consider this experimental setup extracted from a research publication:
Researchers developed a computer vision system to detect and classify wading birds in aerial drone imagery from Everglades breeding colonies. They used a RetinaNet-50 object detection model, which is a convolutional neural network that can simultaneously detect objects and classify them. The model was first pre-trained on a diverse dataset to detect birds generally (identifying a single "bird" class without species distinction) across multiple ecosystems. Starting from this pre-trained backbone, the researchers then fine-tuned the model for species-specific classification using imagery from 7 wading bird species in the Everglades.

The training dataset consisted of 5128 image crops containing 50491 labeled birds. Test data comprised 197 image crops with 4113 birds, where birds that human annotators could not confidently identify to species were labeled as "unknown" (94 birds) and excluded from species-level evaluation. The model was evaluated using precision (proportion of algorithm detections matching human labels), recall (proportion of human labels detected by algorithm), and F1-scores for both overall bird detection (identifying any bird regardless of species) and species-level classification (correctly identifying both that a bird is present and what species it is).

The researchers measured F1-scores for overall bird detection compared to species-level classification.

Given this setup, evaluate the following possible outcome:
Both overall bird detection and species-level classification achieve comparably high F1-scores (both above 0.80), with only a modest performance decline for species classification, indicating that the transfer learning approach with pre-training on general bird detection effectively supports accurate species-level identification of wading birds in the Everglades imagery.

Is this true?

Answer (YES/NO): NO